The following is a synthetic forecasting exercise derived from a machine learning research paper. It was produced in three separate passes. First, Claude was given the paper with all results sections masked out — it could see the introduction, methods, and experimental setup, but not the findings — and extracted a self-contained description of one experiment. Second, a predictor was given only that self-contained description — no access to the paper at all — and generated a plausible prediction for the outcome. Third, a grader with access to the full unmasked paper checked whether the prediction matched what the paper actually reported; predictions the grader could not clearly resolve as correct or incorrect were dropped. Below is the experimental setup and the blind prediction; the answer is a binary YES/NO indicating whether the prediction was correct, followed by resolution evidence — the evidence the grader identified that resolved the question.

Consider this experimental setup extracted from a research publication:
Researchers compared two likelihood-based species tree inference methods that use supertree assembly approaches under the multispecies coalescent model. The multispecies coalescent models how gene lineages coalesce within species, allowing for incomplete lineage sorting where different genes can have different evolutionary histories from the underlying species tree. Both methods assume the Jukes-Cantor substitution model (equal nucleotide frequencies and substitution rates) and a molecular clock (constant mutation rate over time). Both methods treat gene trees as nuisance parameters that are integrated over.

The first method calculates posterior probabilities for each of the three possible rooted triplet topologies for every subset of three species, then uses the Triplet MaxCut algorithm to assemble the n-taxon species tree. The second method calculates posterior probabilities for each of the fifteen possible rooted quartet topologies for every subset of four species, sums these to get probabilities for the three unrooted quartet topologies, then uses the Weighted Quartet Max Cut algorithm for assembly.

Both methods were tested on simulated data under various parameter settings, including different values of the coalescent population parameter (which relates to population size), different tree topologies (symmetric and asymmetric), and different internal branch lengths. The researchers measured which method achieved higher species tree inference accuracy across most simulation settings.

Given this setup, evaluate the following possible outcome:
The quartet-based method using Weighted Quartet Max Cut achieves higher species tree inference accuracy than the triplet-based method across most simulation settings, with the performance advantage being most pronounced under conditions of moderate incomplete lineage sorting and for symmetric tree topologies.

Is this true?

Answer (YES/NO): NO